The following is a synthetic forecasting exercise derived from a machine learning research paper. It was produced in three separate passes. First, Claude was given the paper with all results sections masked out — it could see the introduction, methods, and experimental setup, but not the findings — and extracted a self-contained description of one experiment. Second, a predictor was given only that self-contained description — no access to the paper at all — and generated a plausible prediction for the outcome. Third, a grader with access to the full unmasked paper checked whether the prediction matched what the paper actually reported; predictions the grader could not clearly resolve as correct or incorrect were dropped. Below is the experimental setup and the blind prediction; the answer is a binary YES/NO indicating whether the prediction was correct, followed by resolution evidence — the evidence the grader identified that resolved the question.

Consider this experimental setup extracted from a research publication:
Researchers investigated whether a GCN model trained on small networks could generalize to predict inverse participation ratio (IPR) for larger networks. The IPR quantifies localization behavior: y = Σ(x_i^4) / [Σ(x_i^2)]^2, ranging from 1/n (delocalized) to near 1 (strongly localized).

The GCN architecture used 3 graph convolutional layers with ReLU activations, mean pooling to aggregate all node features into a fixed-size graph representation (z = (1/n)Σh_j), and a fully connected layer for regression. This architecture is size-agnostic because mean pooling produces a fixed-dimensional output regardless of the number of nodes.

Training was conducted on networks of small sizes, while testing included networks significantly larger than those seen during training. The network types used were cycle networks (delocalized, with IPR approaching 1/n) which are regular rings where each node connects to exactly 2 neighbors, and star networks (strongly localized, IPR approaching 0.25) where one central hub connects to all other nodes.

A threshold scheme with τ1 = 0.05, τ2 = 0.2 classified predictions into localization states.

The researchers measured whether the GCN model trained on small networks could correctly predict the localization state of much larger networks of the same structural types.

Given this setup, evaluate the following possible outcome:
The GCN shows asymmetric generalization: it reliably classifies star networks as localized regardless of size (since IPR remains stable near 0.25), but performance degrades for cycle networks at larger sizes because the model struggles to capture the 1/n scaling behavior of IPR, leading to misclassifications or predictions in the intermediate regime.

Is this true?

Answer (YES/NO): NO